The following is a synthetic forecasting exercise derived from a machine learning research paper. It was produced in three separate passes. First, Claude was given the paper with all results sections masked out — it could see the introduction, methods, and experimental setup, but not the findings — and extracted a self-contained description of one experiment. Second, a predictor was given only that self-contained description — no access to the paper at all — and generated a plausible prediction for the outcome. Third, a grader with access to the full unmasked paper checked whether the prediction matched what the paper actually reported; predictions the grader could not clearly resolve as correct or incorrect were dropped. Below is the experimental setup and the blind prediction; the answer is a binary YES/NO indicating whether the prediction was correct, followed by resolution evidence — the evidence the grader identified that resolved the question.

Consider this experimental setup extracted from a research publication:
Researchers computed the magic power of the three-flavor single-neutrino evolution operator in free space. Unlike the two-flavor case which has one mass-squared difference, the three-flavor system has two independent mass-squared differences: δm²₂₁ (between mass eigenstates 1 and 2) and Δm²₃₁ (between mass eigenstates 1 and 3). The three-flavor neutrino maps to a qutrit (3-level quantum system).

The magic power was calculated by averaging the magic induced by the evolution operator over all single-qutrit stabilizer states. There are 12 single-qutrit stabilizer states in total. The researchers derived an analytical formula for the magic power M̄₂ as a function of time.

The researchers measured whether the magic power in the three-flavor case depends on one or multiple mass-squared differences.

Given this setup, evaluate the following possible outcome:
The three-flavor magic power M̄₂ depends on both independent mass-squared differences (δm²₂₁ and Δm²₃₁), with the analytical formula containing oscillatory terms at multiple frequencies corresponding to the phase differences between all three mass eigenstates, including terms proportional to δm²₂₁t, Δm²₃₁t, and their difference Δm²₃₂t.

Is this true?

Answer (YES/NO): YES